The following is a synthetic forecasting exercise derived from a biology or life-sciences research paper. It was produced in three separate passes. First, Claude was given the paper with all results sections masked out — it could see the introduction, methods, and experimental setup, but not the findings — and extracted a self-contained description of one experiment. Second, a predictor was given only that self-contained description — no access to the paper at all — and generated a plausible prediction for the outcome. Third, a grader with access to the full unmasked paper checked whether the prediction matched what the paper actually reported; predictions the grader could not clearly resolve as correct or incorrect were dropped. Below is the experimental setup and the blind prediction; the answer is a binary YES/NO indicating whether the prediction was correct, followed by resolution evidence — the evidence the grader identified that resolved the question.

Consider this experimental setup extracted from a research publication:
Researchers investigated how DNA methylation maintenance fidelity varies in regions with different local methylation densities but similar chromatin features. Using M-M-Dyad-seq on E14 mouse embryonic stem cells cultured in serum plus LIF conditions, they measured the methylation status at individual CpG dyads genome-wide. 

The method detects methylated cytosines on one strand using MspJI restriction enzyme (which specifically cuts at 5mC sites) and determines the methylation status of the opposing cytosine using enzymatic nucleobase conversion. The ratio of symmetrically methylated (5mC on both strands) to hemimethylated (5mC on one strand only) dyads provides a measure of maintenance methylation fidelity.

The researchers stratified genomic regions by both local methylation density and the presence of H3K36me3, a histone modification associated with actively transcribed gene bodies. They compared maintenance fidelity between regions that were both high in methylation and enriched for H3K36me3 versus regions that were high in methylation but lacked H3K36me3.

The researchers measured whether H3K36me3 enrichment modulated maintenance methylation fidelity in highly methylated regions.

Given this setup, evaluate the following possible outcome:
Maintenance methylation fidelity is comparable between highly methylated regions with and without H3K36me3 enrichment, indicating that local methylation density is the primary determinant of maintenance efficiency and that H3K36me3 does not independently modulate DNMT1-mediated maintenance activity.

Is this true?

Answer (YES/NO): YES